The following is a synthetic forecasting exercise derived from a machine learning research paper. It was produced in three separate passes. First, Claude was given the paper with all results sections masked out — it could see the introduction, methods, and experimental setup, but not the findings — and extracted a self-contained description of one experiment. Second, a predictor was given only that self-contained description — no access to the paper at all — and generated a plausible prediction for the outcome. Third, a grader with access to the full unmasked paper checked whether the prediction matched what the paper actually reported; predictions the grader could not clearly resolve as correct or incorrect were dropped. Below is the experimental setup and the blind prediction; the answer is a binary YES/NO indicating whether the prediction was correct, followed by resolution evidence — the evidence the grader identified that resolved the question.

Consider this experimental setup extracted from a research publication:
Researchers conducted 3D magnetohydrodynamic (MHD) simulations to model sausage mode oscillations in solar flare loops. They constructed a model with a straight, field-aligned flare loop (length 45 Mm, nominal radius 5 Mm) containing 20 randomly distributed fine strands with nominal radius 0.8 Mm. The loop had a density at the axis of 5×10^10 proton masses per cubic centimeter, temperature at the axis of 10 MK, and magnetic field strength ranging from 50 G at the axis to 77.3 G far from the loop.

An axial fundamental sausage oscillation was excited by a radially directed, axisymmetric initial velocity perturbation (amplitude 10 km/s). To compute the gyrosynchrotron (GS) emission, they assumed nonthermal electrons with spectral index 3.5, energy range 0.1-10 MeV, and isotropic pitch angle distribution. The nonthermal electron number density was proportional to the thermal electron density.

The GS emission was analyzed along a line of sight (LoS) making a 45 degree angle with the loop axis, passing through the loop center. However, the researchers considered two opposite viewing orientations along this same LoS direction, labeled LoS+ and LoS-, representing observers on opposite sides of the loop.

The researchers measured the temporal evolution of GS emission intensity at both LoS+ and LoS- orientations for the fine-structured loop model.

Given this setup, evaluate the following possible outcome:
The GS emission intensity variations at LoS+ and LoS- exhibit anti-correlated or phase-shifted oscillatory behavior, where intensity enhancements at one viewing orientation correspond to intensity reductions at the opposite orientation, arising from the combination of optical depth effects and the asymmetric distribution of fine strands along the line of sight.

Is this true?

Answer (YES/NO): NO